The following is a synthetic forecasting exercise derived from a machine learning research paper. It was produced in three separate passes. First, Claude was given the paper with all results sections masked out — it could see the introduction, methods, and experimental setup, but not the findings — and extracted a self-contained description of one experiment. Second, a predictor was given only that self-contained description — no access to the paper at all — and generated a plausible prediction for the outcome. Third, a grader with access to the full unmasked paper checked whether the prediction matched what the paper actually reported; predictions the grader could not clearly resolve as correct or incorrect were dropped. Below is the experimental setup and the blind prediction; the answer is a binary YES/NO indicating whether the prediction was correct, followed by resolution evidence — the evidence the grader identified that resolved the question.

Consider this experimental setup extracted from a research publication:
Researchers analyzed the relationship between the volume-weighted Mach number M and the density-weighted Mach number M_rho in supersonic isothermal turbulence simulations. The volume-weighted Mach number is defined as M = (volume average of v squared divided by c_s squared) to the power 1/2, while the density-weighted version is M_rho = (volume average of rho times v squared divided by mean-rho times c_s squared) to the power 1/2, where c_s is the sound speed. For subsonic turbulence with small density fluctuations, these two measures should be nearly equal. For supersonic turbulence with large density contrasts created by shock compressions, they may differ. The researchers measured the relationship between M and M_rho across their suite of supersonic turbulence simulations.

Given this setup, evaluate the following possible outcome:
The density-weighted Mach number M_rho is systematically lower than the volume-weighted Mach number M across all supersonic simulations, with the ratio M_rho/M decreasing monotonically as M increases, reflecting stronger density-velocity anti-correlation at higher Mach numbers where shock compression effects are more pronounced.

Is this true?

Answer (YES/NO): YES